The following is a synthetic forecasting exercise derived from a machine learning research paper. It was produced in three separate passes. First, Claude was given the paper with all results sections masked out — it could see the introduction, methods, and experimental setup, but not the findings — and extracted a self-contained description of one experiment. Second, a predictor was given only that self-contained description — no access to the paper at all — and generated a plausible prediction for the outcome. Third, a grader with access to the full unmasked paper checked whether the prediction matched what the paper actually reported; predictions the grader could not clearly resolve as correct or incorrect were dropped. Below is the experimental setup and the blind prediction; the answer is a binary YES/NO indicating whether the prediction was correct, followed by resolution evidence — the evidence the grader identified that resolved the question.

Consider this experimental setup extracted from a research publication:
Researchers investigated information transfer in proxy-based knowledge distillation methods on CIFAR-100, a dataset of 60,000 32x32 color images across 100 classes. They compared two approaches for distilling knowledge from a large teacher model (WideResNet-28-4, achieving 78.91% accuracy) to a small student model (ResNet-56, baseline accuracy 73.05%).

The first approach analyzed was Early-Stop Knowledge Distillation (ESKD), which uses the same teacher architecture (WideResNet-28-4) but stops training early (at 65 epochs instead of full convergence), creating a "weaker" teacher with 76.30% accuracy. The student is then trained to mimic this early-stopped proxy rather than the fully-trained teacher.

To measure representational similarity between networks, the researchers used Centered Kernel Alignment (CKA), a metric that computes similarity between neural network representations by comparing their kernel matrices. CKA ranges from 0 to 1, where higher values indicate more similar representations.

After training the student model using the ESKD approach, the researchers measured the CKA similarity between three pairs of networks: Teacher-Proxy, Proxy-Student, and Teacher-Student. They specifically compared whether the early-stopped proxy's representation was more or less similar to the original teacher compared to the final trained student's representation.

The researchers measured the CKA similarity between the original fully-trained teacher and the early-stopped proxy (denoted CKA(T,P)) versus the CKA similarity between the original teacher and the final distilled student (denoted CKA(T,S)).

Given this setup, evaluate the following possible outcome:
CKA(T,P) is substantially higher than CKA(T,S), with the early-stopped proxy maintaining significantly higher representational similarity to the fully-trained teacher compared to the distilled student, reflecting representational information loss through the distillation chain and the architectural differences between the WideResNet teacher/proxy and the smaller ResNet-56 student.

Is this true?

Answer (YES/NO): NO